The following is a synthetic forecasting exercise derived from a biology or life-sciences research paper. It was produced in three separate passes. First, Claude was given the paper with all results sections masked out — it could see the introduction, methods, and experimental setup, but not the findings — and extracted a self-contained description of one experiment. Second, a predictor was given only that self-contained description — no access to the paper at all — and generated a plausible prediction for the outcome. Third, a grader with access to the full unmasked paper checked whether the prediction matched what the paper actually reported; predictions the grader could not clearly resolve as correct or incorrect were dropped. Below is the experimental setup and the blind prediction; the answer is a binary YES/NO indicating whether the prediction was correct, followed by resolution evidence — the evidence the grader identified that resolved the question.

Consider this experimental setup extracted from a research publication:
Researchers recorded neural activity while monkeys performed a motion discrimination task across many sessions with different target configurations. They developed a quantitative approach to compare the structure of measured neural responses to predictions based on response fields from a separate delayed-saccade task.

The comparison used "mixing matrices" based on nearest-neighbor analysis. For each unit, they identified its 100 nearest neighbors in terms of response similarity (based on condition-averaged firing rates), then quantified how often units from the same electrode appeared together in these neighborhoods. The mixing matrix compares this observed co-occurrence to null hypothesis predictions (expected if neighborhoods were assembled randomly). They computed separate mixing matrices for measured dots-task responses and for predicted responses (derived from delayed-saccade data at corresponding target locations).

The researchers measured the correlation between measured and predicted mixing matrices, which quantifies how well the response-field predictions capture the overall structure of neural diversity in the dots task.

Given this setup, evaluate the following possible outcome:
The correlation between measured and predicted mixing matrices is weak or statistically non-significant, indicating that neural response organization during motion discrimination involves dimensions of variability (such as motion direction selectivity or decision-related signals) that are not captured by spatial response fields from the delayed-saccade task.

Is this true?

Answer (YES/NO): NO